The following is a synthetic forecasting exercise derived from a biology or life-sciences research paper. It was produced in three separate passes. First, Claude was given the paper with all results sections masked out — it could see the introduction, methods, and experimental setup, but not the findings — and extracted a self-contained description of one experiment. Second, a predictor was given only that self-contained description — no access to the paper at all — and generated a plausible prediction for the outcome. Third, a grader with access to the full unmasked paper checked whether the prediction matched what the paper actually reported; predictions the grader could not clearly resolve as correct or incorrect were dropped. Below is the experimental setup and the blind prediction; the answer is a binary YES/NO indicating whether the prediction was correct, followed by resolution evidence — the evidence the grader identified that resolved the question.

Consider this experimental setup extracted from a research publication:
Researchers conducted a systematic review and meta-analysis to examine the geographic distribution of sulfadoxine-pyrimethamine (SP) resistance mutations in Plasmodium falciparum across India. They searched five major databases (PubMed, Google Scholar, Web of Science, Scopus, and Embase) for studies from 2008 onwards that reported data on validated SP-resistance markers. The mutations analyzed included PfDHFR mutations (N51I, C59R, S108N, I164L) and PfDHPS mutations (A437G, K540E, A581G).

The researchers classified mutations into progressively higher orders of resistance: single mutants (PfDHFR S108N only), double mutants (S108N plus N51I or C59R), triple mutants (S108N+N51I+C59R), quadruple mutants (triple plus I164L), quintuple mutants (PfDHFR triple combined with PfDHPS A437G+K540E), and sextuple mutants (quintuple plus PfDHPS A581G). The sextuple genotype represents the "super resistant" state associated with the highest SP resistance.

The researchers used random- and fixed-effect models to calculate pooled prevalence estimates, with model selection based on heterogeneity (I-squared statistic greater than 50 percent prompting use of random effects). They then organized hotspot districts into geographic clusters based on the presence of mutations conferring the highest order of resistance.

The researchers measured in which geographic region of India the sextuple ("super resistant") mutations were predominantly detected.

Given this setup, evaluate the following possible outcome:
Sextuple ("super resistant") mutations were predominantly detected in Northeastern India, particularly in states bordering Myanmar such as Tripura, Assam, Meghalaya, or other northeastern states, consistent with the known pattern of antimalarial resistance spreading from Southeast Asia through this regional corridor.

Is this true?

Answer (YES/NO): NO